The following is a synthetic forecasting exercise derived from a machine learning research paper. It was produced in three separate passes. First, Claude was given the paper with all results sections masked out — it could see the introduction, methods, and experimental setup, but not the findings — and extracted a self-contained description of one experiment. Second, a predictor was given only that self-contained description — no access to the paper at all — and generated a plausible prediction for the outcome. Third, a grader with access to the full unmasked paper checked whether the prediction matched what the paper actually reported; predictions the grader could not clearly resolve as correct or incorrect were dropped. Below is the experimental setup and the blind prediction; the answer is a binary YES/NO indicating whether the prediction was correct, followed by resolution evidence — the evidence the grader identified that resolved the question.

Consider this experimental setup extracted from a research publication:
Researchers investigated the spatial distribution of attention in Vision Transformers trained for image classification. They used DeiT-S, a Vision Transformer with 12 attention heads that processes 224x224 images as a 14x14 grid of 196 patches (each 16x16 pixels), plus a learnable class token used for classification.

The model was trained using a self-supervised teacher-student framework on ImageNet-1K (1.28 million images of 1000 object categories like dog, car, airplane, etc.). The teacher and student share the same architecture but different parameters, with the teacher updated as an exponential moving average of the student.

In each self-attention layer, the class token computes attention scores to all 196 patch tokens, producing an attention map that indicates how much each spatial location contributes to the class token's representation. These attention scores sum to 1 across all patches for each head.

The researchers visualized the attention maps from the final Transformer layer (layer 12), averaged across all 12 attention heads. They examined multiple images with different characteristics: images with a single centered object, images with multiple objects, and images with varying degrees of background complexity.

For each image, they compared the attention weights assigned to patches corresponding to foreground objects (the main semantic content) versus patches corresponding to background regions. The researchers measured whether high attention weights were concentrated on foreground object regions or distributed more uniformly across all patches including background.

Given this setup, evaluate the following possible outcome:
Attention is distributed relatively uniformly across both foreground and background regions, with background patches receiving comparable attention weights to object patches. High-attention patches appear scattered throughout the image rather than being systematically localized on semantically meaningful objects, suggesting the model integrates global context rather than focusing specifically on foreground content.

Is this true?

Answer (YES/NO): NO